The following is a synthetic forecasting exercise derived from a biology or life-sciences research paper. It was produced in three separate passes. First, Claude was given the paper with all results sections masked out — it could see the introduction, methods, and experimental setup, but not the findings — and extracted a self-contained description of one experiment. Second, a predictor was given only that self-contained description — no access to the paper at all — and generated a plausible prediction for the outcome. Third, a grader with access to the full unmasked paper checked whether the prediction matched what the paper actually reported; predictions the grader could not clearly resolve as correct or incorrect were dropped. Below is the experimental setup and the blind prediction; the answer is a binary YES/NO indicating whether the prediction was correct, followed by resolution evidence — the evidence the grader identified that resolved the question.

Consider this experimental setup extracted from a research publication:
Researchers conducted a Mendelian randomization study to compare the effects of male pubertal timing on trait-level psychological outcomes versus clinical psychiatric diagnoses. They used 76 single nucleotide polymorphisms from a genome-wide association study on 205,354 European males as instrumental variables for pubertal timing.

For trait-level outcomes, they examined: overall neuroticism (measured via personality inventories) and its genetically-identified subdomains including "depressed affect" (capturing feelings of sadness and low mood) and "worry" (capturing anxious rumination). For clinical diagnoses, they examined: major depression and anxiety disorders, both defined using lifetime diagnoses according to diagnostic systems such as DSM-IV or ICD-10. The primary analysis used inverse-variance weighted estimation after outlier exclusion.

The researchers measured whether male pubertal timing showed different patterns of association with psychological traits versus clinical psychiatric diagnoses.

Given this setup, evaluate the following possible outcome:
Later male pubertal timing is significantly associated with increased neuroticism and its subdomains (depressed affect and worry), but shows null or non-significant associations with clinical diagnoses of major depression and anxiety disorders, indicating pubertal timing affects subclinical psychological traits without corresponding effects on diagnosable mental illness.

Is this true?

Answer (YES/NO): NO